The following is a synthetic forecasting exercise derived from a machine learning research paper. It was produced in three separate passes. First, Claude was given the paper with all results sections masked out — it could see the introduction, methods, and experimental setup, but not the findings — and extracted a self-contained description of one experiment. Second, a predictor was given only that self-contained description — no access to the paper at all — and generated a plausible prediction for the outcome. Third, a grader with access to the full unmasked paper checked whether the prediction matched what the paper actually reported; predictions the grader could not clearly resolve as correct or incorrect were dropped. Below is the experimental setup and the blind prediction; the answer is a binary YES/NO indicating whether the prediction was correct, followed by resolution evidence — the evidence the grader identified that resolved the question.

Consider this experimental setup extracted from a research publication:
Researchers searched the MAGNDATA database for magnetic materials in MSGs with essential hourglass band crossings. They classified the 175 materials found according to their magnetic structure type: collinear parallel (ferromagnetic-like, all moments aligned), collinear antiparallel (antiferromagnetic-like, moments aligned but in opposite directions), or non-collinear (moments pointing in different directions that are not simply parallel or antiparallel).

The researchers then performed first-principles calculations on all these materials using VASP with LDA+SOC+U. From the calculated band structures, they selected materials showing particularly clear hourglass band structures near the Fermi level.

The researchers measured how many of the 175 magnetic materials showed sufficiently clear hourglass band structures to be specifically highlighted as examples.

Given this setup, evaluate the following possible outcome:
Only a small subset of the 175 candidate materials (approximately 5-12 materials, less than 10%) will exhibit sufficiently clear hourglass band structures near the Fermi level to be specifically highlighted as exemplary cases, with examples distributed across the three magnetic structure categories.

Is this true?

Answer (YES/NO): NO